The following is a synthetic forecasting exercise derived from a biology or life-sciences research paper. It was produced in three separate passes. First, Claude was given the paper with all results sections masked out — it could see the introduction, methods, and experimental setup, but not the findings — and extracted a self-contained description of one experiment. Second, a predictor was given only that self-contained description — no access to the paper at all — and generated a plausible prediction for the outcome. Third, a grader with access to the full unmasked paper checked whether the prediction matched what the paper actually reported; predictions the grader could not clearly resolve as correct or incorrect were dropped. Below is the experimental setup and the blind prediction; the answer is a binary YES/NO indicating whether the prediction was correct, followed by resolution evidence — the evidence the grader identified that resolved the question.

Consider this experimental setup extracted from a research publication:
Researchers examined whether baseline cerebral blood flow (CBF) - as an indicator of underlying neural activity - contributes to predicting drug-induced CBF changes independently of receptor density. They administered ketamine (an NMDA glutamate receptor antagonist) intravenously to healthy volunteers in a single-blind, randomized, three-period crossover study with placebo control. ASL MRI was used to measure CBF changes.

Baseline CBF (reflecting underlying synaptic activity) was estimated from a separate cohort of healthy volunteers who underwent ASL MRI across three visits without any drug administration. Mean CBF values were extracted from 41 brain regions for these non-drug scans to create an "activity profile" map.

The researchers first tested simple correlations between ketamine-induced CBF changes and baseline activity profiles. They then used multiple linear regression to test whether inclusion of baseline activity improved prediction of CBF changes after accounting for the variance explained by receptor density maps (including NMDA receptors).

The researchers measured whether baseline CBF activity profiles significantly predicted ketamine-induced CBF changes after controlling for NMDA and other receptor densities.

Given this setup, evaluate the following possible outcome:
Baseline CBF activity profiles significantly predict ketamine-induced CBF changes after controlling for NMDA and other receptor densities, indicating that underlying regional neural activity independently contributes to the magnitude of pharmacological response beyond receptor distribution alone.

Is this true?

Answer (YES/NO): NO